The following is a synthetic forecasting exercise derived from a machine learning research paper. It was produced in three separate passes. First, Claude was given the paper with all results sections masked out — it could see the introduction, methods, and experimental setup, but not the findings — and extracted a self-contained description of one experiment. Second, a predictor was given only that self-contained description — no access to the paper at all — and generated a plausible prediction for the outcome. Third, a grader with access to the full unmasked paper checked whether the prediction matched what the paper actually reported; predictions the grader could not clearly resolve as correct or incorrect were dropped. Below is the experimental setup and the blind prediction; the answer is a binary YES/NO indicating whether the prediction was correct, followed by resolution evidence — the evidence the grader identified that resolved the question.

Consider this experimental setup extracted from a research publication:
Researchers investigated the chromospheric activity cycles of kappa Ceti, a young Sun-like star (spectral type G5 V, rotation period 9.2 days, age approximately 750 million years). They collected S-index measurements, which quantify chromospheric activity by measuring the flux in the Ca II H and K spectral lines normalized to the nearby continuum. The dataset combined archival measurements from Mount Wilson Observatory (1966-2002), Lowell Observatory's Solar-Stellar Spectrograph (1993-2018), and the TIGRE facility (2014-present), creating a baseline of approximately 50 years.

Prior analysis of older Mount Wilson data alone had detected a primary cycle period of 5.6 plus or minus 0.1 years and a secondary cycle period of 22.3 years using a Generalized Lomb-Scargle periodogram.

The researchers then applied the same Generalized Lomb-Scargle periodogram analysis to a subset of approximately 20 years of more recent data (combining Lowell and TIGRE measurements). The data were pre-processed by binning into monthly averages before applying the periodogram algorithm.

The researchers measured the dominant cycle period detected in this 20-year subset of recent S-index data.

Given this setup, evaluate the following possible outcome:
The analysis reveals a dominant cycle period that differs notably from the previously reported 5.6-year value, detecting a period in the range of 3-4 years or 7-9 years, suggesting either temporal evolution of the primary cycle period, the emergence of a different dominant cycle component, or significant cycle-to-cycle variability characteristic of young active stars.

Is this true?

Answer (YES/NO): YES